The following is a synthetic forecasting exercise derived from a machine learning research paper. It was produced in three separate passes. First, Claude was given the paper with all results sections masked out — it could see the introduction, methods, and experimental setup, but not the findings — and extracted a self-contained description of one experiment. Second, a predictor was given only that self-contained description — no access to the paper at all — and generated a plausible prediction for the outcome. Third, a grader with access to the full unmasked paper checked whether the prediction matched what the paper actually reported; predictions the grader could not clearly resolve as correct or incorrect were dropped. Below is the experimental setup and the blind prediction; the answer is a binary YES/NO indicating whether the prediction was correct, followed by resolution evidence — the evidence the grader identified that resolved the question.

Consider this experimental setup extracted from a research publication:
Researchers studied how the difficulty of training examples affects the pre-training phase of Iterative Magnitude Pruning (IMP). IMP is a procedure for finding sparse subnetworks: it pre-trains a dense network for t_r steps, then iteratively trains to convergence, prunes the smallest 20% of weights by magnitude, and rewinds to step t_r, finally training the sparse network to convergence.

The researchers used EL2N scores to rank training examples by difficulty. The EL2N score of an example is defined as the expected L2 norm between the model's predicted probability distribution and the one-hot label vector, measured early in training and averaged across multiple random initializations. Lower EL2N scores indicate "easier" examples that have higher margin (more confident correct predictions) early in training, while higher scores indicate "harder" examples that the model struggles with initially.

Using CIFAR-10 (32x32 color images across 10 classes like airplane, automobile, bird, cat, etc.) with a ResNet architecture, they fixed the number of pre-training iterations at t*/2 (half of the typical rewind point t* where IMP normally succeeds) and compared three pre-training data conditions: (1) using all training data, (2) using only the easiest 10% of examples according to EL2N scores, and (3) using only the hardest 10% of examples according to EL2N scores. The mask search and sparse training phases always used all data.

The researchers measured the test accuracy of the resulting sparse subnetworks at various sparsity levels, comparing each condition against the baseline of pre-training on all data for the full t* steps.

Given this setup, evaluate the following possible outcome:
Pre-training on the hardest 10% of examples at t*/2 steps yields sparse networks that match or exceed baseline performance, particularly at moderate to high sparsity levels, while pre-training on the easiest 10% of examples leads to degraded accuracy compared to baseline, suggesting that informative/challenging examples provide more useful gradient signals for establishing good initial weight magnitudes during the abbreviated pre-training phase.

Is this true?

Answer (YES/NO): NO